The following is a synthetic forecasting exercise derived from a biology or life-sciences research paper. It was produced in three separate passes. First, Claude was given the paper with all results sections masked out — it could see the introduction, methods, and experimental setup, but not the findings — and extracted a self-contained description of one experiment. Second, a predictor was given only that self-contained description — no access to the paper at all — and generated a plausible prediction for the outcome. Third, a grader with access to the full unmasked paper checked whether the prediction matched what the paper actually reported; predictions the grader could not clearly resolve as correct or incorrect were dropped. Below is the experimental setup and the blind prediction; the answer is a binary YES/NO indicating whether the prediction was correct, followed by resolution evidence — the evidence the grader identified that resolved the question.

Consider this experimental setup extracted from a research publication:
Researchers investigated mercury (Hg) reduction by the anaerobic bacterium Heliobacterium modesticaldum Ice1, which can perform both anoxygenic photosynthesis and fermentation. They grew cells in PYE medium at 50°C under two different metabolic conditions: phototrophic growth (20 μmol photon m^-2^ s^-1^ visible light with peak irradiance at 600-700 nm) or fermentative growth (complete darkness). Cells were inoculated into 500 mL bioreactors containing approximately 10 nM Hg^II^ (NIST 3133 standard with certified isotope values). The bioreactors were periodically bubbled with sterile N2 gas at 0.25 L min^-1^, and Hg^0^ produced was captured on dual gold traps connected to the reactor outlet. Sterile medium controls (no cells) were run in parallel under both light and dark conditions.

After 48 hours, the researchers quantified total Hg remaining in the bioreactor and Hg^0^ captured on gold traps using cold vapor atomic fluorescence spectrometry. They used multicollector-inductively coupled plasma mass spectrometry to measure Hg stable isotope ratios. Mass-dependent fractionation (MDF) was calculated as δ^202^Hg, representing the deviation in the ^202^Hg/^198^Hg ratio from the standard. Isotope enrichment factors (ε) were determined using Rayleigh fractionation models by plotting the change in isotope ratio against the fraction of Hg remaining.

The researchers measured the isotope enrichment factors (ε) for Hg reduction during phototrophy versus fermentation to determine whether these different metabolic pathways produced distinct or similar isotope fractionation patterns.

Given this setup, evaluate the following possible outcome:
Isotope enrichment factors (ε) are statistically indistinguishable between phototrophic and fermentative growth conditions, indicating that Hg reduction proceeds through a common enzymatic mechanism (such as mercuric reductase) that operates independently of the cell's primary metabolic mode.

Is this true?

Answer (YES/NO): NO